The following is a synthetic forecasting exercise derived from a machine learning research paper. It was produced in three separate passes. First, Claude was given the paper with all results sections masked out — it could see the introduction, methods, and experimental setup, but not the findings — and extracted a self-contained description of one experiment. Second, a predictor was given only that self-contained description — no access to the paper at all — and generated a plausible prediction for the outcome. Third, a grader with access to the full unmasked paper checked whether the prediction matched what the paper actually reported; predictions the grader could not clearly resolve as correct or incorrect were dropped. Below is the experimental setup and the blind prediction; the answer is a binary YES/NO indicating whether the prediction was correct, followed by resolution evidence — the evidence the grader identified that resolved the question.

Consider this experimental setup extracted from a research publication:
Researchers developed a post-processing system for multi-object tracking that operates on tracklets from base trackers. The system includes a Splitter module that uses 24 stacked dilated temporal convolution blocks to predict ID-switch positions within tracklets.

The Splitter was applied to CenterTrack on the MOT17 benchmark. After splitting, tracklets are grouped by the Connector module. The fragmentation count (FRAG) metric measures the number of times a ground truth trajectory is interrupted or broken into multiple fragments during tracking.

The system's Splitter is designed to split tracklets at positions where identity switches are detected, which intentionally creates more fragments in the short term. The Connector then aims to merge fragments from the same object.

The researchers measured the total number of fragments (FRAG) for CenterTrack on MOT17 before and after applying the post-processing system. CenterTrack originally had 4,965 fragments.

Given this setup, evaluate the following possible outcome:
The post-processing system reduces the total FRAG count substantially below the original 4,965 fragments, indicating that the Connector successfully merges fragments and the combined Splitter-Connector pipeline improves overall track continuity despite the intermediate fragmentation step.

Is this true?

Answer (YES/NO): NO